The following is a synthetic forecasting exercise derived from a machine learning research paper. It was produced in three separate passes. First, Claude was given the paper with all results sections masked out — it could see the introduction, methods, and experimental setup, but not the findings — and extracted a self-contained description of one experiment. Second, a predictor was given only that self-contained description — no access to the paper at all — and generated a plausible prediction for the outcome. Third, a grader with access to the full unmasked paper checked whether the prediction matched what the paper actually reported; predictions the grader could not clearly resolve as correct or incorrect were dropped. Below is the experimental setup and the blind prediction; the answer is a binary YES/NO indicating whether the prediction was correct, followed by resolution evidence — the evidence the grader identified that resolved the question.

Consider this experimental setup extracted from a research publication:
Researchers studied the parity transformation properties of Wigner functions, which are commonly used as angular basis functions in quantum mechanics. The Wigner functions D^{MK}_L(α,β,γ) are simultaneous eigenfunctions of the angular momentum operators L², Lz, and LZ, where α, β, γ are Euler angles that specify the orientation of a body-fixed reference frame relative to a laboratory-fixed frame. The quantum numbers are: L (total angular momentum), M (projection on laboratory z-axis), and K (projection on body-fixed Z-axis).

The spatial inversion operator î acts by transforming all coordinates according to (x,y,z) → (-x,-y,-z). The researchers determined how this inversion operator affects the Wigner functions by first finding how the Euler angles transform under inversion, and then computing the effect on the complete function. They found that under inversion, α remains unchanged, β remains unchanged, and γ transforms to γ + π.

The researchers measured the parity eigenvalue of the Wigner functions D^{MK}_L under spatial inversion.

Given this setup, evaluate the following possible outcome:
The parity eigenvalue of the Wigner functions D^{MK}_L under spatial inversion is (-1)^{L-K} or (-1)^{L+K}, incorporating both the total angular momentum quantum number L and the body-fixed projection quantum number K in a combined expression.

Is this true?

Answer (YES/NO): NO